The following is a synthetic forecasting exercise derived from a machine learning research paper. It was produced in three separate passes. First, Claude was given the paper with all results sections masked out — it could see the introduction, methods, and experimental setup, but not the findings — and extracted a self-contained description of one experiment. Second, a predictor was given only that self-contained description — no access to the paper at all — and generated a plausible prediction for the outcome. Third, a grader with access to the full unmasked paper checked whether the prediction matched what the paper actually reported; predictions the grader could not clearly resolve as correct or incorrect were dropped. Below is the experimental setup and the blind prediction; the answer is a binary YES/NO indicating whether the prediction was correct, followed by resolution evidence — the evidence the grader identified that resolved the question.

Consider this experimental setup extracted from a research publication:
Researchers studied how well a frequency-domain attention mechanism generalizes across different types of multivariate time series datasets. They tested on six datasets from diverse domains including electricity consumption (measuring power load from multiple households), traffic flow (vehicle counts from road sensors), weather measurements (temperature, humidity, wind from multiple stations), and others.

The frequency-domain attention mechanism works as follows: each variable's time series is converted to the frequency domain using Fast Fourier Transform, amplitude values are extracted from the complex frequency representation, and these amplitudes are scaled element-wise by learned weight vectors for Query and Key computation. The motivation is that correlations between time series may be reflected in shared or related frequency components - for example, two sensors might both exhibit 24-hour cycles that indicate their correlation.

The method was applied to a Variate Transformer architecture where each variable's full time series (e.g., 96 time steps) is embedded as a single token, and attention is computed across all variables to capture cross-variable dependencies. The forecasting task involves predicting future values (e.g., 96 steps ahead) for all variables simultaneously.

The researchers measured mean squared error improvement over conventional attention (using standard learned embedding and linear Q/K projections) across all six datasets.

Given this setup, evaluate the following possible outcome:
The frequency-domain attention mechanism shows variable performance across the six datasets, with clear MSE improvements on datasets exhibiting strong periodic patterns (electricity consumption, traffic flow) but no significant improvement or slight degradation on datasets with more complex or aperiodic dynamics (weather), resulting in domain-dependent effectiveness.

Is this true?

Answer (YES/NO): NO